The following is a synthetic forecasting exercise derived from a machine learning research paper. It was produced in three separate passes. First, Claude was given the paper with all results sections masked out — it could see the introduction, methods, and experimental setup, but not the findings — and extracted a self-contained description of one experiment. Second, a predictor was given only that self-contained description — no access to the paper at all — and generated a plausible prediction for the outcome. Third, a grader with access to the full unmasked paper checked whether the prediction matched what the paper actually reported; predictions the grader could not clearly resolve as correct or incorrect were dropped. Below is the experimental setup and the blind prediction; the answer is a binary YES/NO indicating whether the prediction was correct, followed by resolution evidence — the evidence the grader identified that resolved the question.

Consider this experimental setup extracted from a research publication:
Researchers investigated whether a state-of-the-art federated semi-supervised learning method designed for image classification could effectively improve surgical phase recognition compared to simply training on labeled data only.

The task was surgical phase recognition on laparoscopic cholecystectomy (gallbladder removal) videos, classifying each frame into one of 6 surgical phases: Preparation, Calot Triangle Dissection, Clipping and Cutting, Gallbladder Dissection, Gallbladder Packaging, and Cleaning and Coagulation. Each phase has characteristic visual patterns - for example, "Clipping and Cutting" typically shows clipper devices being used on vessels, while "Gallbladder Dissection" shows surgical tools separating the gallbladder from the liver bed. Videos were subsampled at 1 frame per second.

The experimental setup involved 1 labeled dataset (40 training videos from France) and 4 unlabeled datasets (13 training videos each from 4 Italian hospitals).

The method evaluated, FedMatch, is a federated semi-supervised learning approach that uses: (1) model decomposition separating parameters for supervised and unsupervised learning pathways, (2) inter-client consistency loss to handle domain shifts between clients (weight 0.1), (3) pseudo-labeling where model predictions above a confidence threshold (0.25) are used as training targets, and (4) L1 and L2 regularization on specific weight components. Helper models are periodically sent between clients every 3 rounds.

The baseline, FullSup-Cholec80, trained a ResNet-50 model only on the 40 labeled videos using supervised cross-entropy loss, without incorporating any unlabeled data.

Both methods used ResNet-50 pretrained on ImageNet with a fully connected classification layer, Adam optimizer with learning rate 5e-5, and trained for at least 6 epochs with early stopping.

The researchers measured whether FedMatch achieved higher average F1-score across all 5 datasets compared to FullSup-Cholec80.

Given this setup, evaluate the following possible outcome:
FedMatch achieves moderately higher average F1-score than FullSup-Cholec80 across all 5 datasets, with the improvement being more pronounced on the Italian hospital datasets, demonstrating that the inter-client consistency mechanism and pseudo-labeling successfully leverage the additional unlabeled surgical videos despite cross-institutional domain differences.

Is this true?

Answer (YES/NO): NO